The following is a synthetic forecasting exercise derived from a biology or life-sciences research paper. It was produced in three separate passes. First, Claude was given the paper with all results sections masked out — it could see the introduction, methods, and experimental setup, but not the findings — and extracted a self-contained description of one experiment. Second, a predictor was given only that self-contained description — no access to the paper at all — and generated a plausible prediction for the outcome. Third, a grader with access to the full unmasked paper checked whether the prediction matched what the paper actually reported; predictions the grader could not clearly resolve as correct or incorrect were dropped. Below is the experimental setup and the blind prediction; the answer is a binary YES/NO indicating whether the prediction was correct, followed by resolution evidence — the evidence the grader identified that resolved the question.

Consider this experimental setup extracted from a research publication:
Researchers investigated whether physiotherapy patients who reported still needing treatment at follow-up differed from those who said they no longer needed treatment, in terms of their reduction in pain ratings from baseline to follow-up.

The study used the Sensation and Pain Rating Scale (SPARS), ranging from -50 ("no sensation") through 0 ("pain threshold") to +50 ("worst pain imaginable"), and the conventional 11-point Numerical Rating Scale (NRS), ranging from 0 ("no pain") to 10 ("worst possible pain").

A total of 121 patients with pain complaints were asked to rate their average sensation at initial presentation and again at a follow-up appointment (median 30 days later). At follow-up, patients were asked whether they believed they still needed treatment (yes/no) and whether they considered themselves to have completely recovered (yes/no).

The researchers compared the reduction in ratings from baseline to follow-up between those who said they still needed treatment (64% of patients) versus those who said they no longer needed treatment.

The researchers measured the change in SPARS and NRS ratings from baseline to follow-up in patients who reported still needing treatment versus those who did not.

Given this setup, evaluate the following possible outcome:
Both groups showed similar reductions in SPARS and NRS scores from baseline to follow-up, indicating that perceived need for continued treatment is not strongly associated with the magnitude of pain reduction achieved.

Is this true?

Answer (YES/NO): NO